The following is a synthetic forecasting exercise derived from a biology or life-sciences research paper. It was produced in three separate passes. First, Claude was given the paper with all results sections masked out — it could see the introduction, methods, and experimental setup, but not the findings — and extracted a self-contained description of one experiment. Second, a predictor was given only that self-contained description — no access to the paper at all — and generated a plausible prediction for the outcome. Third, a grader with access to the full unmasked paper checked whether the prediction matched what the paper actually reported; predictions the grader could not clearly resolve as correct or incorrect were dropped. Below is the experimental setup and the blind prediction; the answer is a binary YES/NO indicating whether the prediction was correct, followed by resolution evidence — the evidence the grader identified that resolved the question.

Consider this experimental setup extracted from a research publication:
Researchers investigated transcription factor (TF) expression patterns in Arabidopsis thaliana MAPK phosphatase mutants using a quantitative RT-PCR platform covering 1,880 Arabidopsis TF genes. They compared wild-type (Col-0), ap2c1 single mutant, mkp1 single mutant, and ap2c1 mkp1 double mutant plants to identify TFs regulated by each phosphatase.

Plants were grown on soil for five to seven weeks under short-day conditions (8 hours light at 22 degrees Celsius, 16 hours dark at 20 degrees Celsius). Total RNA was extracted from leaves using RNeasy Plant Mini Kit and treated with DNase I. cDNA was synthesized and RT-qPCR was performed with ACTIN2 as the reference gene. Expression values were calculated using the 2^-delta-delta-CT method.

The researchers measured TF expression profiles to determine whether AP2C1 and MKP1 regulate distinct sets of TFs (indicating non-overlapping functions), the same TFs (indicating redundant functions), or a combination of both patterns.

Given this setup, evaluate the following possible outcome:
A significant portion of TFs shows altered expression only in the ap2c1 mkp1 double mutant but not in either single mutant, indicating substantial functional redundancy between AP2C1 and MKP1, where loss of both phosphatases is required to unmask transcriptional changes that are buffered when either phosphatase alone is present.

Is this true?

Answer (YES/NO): YES